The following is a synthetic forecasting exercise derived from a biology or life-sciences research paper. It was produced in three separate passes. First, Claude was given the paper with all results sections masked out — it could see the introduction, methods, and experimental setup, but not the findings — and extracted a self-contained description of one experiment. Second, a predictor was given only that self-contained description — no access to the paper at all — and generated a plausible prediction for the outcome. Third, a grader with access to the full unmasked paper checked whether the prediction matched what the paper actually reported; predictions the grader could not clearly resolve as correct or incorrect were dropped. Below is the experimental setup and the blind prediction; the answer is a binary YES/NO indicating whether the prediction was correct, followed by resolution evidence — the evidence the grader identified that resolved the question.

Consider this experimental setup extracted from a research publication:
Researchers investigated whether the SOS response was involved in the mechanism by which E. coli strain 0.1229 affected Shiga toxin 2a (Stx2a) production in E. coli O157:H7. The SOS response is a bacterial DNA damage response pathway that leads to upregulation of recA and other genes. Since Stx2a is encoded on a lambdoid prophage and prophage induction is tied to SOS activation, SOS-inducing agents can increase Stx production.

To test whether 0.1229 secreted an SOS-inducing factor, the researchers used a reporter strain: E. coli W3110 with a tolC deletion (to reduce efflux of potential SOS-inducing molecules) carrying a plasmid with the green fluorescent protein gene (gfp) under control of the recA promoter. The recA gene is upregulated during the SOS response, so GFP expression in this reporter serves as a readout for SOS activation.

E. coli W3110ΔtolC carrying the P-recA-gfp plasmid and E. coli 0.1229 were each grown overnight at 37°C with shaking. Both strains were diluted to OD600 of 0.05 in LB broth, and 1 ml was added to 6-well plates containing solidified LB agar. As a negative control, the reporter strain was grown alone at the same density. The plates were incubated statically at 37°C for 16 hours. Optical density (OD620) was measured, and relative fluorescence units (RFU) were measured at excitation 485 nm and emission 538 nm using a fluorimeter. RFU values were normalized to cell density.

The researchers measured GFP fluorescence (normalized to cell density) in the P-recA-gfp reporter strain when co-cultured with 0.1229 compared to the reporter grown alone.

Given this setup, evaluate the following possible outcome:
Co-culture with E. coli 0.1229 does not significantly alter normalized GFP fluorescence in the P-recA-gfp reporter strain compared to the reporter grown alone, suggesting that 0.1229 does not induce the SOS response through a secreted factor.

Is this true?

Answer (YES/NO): NO